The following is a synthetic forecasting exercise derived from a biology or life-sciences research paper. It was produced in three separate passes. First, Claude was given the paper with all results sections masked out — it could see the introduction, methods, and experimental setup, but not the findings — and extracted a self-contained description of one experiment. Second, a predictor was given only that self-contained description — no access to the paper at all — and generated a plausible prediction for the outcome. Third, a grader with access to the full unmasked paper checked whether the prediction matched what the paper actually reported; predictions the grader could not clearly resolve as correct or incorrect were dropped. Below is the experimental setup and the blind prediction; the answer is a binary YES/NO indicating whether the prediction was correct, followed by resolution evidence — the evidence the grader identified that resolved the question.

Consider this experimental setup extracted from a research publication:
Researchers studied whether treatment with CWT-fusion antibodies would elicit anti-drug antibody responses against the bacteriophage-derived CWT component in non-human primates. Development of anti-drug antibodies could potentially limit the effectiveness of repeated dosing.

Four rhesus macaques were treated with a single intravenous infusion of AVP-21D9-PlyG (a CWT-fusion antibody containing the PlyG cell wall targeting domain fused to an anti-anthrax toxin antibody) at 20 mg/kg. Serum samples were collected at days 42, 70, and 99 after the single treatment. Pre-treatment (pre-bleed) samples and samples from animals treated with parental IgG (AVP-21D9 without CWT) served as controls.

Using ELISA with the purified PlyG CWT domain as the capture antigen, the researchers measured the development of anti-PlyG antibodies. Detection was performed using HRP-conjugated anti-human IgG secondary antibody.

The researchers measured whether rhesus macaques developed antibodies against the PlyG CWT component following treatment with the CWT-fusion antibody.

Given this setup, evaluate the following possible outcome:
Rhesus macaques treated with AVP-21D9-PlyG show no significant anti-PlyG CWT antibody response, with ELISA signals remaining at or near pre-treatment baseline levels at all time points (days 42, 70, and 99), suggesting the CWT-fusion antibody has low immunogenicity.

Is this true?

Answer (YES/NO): YES